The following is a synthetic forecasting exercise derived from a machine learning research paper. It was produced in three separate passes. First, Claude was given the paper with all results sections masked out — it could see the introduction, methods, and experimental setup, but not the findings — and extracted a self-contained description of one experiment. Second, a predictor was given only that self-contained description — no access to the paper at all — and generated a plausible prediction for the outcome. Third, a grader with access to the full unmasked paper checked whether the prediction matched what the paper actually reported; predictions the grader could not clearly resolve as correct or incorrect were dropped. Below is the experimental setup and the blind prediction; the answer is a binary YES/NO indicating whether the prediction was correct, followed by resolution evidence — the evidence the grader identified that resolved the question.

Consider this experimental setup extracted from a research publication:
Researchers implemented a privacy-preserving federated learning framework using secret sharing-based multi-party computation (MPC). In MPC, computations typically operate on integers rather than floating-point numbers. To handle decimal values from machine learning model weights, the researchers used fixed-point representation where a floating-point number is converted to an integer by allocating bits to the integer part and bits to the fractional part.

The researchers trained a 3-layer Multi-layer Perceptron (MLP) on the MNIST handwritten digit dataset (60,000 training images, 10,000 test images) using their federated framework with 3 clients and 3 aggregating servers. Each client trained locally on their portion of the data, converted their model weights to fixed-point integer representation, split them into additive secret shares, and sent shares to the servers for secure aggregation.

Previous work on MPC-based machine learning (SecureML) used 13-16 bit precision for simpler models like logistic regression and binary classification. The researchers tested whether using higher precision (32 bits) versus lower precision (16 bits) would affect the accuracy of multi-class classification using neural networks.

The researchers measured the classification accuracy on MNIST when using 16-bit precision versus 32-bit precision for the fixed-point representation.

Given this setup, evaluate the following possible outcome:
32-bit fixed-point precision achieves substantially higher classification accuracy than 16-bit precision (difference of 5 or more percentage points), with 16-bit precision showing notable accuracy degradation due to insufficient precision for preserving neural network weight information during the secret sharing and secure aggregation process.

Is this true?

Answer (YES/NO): YES